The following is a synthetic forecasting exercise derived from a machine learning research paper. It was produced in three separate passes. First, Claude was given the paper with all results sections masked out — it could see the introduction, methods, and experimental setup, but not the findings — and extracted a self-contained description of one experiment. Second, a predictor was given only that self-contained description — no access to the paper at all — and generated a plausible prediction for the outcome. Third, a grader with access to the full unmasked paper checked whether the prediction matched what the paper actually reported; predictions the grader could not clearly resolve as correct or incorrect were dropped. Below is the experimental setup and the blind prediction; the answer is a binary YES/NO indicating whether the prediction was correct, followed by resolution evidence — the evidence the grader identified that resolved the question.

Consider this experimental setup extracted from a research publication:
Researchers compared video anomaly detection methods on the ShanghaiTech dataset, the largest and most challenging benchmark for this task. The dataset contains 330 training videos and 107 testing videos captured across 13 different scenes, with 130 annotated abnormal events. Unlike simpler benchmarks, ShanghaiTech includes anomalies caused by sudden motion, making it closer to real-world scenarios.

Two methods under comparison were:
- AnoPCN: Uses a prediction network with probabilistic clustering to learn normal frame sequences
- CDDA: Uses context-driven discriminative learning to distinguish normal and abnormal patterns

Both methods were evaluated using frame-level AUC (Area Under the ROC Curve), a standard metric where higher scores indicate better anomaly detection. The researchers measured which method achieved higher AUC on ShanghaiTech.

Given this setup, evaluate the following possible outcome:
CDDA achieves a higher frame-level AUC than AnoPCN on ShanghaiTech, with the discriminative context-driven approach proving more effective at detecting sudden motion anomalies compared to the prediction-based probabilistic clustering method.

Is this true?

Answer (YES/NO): NO